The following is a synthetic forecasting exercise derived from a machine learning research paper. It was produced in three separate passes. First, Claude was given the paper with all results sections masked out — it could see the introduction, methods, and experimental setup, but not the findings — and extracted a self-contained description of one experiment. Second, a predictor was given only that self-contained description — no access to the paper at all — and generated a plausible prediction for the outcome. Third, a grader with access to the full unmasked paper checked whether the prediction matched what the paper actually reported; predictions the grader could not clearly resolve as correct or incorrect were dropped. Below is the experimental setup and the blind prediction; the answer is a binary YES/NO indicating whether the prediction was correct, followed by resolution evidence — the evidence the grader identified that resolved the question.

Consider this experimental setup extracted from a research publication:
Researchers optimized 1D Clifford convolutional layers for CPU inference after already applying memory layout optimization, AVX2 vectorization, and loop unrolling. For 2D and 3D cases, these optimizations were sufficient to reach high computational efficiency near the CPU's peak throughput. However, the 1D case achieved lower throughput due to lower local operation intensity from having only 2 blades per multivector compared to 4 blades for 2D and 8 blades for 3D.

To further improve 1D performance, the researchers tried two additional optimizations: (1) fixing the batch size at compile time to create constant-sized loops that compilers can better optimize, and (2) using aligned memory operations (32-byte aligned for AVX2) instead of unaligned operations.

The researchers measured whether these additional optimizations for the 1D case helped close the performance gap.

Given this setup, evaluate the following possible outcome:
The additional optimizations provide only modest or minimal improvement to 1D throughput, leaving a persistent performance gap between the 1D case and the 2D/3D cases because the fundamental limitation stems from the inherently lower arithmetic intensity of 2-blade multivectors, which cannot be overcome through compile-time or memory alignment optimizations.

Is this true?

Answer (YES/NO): YES